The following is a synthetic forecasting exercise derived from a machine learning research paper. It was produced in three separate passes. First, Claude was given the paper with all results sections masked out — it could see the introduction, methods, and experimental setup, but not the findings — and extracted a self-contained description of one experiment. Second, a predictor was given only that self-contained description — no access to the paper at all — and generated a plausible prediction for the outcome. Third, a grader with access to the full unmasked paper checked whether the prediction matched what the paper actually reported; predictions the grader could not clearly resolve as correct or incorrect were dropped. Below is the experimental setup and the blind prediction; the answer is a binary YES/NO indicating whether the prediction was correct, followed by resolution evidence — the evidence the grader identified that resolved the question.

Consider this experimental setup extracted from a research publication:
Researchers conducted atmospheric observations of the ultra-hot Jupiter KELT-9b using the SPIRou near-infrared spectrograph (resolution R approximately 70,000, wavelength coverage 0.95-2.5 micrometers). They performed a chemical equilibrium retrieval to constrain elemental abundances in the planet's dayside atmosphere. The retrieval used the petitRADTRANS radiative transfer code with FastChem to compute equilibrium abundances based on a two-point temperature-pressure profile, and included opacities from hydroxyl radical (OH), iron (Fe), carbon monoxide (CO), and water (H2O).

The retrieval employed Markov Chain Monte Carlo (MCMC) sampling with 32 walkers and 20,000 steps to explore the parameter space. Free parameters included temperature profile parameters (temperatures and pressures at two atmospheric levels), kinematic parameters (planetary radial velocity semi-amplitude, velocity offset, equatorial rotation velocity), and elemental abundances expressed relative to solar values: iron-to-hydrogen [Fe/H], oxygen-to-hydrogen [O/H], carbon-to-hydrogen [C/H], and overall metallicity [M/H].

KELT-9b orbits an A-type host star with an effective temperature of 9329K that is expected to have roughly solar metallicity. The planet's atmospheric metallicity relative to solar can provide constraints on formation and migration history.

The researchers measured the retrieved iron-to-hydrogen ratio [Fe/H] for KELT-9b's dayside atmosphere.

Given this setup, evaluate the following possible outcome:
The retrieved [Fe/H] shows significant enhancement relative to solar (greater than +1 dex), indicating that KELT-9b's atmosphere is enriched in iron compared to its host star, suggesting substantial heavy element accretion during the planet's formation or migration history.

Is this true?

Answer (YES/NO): NO